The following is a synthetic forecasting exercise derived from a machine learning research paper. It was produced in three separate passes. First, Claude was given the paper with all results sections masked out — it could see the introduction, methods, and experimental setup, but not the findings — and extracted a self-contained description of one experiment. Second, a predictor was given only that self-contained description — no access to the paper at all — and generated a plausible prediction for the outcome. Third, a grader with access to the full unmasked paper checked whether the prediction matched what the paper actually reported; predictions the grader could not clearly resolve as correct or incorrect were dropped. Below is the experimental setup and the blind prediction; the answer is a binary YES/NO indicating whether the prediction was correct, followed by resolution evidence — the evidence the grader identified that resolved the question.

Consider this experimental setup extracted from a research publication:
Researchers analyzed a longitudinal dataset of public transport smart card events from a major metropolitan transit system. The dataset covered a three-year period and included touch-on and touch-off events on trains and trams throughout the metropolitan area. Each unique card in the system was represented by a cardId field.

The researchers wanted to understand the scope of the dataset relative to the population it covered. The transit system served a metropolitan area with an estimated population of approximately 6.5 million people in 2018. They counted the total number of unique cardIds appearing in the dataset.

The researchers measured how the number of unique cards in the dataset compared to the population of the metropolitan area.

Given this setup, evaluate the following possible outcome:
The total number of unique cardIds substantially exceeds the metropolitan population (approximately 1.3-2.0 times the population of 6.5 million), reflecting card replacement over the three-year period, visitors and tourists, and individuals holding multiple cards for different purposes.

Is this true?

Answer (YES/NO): NO